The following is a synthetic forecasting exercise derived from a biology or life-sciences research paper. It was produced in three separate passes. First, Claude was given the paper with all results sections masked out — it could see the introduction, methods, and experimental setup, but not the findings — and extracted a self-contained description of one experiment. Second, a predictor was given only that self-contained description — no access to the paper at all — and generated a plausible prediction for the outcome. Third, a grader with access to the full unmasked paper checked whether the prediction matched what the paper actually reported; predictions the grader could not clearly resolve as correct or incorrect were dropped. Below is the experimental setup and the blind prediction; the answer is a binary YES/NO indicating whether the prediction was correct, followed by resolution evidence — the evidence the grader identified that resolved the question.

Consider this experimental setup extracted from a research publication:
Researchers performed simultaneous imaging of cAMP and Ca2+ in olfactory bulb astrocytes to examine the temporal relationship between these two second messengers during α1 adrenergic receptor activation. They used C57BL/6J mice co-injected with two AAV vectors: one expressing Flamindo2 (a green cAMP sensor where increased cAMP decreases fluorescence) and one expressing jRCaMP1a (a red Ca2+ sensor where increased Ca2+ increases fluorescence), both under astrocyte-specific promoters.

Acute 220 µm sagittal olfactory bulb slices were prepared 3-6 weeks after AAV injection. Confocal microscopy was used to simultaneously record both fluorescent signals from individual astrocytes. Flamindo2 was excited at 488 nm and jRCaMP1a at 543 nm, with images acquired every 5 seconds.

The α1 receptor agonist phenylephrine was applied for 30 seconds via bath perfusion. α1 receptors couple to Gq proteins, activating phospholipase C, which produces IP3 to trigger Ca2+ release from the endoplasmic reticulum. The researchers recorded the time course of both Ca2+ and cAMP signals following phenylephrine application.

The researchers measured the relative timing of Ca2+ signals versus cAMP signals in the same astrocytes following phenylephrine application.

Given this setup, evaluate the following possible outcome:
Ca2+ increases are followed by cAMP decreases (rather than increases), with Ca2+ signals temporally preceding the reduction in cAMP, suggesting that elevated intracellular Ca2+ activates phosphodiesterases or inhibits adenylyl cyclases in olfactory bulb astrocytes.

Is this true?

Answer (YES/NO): NO